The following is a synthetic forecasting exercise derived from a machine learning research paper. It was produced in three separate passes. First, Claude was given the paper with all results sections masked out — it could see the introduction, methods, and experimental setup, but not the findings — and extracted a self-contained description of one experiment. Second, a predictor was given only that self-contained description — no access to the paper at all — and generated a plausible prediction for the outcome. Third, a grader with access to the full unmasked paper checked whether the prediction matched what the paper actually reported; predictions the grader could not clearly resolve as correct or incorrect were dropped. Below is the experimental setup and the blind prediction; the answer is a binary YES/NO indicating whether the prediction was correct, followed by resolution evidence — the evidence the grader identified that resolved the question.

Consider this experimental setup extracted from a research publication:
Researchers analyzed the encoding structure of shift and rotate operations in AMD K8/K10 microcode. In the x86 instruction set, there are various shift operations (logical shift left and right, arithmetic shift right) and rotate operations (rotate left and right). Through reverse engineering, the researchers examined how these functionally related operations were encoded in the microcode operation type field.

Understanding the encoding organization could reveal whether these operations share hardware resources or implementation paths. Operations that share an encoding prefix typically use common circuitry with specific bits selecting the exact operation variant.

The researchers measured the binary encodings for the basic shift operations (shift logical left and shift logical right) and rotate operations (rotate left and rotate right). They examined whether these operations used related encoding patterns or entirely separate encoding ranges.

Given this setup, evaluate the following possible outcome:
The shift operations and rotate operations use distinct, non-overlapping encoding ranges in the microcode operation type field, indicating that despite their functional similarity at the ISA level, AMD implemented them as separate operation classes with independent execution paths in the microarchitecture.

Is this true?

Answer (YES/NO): NO